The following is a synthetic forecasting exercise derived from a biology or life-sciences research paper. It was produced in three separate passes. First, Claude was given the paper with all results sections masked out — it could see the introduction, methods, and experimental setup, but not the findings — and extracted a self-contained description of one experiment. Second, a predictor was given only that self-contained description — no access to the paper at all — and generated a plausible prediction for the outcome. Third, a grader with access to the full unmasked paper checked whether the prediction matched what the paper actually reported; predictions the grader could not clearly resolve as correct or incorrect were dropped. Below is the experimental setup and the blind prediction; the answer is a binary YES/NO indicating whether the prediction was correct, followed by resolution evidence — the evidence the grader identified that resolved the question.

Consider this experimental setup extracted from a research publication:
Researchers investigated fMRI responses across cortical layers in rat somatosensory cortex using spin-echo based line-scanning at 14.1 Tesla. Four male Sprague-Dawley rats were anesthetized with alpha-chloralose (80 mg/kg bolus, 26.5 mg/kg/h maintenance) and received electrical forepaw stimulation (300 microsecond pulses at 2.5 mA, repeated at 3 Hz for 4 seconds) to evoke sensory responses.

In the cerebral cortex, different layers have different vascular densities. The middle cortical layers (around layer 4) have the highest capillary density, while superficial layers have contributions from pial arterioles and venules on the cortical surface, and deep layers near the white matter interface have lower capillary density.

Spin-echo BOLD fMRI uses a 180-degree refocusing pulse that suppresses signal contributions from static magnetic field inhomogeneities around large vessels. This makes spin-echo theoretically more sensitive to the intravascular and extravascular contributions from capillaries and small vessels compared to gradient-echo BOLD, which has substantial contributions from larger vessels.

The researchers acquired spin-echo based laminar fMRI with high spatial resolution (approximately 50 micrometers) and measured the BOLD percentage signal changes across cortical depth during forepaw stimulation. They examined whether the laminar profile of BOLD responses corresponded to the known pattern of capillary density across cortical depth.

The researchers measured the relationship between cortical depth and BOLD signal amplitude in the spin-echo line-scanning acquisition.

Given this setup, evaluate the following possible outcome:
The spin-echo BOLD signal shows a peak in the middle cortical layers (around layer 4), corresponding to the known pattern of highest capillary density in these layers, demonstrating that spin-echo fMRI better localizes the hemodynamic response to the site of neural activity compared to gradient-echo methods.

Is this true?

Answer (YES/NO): YES